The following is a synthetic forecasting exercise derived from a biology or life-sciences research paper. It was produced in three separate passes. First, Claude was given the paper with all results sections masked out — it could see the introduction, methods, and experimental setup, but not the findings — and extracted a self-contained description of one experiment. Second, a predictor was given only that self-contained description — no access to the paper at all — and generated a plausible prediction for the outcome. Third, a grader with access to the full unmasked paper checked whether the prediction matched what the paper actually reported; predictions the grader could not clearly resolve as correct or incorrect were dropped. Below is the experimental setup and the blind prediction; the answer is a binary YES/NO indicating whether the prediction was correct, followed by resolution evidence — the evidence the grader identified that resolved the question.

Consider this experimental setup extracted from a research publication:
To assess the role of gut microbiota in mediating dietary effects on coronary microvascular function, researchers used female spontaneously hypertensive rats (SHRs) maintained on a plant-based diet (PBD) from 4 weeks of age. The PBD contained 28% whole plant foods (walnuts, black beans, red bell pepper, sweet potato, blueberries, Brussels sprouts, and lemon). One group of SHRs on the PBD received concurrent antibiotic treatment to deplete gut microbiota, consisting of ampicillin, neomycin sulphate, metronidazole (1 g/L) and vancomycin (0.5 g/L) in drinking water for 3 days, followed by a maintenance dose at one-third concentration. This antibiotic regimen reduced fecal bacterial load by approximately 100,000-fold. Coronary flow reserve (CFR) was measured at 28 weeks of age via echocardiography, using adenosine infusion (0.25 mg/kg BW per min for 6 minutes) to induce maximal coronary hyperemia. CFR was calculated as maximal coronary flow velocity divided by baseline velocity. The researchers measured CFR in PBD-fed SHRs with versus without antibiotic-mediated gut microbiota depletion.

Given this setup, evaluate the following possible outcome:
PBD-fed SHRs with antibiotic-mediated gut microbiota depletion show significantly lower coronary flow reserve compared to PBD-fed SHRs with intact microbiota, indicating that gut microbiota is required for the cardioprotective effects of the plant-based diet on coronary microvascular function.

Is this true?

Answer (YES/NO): NO